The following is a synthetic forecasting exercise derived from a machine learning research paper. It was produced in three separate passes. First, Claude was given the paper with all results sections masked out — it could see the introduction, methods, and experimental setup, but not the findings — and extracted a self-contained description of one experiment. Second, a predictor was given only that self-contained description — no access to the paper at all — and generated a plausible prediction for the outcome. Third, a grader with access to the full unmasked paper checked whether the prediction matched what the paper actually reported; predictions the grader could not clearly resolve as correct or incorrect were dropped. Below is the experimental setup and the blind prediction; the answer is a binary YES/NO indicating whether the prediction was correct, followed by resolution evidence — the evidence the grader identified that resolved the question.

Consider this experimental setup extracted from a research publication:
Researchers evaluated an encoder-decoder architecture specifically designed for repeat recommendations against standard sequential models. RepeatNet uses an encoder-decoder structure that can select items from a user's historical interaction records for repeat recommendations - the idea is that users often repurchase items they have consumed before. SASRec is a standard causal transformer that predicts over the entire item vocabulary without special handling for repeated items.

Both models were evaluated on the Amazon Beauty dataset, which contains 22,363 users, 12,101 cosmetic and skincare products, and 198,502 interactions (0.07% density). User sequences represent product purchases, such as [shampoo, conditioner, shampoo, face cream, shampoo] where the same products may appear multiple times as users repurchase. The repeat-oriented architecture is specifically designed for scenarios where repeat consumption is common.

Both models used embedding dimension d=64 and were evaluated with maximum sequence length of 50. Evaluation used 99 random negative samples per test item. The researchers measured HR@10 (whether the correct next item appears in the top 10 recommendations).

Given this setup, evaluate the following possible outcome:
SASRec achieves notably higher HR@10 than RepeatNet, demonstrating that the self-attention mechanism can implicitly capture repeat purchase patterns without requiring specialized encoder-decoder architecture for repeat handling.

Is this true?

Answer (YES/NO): YES